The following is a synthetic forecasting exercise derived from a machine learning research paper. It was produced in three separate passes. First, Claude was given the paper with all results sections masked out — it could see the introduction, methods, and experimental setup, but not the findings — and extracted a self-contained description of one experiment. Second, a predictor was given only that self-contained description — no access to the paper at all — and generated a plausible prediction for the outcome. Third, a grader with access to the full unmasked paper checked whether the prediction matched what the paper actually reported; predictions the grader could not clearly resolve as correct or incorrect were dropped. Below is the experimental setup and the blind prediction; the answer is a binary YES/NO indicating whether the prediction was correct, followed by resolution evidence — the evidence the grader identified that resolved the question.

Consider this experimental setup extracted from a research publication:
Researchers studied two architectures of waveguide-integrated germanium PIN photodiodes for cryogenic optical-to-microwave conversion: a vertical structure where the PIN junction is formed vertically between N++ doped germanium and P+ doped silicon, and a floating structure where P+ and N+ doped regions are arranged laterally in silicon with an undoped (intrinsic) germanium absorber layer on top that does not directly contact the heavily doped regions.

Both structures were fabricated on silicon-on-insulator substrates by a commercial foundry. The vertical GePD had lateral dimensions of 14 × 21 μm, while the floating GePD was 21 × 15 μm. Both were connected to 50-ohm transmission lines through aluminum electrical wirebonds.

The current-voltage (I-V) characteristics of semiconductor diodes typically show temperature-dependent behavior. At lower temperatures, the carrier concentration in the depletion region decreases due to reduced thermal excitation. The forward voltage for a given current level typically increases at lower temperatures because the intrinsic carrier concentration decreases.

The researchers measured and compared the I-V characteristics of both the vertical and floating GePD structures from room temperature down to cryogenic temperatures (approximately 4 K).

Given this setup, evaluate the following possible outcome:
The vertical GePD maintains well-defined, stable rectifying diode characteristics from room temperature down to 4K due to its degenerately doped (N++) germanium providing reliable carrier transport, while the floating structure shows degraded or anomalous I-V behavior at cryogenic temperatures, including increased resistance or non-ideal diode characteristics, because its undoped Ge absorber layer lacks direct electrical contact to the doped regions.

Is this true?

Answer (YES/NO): YES